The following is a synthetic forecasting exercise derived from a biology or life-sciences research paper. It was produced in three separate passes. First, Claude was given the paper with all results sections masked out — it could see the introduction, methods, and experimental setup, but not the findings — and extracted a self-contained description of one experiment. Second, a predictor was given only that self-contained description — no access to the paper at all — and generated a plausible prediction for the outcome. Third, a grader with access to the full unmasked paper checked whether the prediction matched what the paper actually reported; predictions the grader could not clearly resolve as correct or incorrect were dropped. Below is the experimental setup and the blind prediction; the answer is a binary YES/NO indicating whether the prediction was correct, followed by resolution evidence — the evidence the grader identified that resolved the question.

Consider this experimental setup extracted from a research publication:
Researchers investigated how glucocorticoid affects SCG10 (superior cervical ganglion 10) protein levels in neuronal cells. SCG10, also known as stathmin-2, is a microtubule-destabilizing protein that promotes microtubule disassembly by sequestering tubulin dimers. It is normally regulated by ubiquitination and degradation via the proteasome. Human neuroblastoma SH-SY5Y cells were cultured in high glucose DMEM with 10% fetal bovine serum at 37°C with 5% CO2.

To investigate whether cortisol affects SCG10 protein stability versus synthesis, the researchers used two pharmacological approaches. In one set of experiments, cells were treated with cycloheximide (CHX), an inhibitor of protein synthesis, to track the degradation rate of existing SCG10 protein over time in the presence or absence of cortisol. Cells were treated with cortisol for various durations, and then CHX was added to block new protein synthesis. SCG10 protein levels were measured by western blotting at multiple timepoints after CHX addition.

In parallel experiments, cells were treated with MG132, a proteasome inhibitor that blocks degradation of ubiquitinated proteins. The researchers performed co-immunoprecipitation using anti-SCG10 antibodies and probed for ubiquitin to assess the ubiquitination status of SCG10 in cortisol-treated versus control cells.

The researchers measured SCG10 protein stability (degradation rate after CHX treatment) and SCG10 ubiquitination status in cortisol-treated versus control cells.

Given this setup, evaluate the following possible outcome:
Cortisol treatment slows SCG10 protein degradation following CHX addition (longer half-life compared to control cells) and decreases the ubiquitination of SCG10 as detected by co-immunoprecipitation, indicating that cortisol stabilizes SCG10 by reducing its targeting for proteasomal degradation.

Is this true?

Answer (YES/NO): NO